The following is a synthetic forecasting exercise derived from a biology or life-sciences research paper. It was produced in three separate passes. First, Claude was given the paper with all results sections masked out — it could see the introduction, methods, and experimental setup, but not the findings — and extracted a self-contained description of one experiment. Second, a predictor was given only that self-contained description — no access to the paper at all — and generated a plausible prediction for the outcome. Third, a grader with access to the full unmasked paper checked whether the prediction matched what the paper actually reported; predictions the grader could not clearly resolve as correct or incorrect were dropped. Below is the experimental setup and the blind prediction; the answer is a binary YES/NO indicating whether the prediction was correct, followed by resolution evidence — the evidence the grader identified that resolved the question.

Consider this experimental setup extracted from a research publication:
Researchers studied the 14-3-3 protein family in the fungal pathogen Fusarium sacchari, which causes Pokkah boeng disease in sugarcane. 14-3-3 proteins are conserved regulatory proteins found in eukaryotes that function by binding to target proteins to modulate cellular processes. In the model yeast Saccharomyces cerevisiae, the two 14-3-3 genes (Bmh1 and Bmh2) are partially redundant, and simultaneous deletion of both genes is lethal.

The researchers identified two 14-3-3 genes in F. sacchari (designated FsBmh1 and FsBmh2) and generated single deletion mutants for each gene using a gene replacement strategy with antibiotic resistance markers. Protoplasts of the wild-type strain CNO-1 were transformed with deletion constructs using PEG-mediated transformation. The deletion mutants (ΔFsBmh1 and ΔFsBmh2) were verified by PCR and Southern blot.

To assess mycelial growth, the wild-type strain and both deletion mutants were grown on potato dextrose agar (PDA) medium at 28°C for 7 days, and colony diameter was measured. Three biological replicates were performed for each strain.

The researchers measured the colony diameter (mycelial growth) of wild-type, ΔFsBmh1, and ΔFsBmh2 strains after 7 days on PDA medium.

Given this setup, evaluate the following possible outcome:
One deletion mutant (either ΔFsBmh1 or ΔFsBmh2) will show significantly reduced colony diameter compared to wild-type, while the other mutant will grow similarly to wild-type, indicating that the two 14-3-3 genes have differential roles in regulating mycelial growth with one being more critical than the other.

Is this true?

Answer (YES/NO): NO